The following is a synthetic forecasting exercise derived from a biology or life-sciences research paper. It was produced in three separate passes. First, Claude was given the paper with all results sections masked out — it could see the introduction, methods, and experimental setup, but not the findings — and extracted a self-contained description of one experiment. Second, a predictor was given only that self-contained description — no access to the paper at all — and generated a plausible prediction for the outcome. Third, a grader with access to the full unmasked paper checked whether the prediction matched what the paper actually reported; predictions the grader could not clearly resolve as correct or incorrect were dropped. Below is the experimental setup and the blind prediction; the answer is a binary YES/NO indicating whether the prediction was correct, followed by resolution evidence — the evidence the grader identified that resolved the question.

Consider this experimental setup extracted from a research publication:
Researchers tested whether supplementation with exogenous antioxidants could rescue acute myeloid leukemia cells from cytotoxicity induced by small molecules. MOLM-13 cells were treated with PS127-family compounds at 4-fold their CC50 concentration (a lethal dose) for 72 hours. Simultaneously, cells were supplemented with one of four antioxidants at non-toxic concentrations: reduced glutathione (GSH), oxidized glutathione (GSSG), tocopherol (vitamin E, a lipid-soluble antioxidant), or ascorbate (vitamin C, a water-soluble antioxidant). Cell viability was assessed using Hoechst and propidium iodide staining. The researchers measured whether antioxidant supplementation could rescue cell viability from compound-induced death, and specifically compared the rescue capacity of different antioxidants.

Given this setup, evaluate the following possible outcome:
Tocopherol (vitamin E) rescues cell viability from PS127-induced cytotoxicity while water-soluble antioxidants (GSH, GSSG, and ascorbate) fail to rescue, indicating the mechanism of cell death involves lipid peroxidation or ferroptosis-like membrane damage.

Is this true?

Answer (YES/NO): NO